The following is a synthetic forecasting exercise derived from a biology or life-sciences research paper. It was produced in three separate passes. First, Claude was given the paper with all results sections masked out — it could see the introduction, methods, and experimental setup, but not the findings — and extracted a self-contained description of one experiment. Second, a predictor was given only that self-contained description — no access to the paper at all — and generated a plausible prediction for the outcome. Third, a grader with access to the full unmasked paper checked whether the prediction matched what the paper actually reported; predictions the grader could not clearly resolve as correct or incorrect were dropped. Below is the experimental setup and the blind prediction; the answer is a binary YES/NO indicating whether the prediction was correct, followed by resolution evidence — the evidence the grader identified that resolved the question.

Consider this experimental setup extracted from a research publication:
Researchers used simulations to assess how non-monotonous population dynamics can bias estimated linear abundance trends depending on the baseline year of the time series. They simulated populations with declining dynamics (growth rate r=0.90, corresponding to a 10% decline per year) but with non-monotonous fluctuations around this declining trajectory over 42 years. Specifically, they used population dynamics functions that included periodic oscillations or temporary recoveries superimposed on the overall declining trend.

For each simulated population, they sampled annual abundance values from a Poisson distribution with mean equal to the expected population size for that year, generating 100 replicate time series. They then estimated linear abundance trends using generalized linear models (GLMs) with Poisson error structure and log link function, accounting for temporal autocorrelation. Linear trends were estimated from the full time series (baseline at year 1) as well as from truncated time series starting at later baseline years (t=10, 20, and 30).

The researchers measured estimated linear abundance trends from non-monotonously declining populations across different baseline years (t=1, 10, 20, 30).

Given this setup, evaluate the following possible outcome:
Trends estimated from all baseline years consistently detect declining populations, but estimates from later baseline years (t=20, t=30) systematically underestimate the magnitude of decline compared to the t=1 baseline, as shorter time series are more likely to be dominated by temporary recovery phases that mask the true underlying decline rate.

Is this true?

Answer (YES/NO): NO